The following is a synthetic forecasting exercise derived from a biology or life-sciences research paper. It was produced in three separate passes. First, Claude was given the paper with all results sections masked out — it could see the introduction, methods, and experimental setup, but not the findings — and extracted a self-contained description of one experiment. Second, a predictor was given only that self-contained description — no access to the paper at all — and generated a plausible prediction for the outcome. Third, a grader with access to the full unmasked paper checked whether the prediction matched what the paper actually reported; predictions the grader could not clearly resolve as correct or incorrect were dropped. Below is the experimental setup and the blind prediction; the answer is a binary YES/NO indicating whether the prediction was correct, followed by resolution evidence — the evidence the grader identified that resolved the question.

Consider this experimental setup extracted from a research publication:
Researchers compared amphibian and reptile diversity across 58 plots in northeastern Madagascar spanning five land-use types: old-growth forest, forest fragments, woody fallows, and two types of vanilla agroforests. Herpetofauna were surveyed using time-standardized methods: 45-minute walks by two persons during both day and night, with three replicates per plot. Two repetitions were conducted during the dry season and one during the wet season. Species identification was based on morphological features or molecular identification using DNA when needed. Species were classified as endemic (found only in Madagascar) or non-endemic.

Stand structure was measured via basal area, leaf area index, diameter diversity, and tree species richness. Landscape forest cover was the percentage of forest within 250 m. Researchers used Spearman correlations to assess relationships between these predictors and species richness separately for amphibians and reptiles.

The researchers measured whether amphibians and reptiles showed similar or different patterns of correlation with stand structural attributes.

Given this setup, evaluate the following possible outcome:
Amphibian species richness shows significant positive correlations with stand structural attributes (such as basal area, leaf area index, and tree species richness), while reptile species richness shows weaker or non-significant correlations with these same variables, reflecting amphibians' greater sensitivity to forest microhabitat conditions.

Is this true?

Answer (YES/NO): NO